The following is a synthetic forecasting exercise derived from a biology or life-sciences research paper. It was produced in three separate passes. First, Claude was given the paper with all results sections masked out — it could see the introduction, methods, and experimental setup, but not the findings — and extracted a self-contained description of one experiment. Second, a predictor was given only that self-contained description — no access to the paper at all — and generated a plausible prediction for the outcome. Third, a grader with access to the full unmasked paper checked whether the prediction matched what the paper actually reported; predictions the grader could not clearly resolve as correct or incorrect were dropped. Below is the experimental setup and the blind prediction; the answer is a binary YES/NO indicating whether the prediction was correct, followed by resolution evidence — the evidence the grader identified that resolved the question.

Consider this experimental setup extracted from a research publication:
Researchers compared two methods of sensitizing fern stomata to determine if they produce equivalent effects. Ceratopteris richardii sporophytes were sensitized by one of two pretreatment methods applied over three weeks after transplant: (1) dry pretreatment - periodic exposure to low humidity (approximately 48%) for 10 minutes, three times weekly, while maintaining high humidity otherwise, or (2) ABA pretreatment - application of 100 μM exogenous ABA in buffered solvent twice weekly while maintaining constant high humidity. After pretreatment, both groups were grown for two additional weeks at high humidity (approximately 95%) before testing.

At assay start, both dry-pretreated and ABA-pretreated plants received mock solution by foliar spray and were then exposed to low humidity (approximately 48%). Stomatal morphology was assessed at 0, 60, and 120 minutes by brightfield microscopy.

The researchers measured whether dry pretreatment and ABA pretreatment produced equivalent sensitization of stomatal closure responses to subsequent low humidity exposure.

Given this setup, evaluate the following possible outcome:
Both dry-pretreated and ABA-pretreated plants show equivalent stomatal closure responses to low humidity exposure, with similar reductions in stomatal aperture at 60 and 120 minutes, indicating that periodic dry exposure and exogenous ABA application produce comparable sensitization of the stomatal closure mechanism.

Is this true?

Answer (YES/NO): NO